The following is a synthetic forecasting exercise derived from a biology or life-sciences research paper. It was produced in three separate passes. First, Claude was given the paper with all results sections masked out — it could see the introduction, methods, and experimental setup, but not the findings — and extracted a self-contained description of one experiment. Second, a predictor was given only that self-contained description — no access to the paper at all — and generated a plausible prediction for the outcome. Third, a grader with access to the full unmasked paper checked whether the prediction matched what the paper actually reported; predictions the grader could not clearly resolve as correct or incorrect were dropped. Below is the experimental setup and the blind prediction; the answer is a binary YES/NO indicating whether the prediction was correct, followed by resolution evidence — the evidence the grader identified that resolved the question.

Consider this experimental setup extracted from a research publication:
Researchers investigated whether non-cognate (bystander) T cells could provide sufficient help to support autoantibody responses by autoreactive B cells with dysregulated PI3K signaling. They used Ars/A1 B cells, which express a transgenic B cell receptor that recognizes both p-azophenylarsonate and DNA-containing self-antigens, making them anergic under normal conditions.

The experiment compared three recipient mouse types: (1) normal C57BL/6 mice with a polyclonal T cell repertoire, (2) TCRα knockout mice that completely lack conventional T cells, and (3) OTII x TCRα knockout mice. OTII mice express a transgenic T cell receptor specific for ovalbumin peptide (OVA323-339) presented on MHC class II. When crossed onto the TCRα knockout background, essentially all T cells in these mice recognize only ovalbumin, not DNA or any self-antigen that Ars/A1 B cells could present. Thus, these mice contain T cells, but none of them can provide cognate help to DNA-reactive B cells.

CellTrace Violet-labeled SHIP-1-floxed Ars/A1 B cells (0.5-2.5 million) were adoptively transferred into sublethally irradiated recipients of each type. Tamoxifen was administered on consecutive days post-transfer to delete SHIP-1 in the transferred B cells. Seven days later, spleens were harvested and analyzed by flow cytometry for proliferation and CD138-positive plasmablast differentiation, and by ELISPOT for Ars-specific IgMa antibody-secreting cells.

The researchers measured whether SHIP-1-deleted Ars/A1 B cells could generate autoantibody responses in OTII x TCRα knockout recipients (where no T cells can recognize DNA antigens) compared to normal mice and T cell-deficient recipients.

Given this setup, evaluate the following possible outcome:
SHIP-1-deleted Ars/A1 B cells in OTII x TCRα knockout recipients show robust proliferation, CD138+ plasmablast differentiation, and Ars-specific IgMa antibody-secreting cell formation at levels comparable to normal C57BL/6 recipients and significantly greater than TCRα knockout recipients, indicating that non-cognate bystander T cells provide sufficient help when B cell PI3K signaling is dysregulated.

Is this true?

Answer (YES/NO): NO